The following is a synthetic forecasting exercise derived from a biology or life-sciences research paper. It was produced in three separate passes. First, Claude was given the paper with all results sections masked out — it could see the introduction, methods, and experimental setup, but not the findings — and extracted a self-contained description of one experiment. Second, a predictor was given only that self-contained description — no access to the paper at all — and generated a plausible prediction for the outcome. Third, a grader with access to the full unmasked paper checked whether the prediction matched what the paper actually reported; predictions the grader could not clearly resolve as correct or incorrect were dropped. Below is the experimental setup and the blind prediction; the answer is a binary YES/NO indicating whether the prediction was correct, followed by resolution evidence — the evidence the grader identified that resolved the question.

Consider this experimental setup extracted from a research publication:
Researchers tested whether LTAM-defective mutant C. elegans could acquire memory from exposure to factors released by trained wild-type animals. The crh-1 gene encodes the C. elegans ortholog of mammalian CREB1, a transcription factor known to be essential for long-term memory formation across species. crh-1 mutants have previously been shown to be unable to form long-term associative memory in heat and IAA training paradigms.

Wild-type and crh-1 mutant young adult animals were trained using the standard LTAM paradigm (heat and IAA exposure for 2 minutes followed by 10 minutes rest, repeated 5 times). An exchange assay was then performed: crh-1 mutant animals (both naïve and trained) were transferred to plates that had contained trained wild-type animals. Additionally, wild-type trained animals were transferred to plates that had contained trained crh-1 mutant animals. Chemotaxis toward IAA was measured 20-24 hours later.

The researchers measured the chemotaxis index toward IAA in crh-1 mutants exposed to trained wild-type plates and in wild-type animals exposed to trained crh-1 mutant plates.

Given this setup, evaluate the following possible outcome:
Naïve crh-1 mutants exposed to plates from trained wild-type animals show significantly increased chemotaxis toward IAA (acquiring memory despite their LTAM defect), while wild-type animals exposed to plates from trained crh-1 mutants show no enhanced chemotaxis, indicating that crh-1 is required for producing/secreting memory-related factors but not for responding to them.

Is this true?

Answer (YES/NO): NO